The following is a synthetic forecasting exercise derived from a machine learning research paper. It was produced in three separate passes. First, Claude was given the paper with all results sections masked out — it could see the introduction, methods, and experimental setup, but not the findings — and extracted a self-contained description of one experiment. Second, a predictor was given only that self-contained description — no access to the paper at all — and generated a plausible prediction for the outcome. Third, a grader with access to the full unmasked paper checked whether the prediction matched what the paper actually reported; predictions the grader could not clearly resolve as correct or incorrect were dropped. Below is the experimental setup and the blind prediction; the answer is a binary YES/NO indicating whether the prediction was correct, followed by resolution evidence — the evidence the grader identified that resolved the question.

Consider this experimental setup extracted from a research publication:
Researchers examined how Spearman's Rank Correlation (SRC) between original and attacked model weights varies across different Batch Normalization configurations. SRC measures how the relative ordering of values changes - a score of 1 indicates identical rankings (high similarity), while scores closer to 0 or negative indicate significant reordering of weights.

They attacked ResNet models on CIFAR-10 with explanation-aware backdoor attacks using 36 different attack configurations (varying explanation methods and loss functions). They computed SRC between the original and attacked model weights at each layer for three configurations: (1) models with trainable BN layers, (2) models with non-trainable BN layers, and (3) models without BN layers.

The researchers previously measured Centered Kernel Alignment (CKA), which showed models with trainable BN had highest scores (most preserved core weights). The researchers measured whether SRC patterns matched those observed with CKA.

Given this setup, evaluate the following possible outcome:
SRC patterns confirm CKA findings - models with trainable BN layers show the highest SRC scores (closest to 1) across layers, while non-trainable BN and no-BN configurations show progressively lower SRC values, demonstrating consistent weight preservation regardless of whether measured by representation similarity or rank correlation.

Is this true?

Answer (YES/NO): YES